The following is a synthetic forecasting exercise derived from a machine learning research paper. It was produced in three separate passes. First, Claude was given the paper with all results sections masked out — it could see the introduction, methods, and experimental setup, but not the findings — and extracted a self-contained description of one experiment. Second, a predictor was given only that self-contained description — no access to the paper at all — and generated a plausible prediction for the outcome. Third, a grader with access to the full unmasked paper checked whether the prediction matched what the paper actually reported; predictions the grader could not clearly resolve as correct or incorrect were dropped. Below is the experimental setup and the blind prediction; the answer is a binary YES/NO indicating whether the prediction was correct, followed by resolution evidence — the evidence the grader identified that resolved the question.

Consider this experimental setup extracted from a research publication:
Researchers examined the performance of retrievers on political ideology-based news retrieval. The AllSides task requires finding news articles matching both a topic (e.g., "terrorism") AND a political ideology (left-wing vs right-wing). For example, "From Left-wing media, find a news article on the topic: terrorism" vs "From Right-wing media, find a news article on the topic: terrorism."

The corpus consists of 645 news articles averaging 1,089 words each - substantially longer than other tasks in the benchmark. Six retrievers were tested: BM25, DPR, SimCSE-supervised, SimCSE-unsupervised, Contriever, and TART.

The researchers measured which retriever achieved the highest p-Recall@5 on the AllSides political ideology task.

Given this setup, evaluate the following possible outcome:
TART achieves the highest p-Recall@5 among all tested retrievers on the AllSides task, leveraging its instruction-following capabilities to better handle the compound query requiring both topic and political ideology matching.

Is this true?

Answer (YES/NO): NO